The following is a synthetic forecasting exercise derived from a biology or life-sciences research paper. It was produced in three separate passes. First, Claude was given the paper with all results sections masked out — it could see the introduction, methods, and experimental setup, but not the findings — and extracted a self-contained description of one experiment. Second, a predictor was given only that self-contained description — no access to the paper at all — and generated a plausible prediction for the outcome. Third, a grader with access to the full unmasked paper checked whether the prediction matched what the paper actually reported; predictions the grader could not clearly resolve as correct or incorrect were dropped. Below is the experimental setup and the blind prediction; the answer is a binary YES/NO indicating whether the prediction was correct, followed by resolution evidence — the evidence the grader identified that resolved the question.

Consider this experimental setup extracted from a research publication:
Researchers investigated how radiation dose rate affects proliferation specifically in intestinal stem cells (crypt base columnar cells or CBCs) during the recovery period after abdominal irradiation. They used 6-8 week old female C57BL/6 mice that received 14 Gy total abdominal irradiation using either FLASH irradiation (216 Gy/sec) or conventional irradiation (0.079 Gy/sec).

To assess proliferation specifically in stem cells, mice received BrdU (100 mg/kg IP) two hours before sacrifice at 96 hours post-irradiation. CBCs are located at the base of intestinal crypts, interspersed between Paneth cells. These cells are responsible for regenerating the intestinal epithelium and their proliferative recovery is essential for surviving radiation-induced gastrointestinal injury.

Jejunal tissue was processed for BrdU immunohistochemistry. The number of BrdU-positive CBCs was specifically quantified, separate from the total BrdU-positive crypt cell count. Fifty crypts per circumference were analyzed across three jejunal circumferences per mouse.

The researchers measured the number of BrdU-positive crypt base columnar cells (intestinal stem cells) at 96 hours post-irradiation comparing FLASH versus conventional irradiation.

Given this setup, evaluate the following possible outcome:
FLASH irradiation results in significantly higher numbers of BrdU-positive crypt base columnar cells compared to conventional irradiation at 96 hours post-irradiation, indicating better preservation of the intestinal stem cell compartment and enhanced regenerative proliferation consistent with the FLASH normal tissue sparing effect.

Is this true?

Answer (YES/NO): YES